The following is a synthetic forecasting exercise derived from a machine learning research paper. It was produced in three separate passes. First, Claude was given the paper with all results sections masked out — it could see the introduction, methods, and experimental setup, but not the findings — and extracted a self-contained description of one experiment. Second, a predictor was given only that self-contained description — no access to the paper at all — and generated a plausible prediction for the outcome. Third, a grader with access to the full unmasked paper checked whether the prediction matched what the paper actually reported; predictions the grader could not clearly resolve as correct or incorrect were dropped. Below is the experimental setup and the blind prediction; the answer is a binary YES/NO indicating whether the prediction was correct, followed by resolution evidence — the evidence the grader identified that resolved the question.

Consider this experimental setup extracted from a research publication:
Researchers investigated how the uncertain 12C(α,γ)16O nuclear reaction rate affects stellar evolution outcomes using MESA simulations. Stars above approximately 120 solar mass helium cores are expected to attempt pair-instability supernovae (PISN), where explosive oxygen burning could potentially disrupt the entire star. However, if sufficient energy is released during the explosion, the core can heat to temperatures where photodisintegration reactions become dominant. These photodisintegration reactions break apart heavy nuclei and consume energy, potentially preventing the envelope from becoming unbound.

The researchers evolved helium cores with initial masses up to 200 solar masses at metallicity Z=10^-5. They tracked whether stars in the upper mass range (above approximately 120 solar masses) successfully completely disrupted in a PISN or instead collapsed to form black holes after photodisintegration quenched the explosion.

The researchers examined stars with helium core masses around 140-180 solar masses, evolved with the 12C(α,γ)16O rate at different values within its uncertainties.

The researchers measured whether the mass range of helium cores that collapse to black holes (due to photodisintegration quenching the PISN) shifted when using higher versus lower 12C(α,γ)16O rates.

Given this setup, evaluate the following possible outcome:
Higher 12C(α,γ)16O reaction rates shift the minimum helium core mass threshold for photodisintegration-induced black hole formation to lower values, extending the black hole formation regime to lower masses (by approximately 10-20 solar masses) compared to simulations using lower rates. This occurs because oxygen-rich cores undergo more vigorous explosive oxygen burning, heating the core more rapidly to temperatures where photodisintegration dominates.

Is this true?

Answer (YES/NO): YES